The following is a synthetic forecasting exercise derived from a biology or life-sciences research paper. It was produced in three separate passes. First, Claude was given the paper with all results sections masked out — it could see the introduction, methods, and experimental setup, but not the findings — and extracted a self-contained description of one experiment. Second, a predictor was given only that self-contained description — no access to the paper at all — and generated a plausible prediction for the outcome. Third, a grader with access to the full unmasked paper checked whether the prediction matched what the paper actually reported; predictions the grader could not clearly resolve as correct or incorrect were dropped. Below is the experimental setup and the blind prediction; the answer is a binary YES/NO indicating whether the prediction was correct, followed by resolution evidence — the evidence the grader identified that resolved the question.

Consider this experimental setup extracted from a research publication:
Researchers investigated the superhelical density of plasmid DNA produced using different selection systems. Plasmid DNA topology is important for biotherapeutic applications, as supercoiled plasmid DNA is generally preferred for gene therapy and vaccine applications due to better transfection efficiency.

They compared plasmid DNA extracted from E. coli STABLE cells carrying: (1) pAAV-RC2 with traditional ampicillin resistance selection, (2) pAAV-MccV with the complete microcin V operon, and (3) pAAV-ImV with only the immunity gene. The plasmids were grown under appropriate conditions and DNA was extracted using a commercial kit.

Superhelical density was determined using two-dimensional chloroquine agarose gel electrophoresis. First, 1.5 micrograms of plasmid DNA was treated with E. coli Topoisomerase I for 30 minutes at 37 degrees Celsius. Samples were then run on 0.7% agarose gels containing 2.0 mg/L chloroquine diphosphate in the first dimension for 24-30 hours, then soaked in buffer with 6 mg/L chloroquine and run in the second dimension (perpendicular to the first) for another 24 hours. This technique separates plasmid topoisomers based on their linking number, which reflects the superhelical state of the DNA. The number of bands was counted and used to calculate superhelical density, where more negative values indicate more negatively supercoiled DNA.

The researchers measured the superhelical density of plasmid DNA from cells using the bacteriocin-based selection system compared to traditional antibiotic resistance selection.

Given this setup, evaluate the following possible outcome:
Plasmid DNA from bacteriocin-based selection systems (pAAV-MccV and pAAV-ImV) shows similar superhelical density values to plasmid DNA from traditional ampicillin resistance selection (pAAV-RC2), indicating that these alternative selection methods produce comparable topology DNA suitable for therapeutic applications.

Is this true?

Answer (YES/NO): YES